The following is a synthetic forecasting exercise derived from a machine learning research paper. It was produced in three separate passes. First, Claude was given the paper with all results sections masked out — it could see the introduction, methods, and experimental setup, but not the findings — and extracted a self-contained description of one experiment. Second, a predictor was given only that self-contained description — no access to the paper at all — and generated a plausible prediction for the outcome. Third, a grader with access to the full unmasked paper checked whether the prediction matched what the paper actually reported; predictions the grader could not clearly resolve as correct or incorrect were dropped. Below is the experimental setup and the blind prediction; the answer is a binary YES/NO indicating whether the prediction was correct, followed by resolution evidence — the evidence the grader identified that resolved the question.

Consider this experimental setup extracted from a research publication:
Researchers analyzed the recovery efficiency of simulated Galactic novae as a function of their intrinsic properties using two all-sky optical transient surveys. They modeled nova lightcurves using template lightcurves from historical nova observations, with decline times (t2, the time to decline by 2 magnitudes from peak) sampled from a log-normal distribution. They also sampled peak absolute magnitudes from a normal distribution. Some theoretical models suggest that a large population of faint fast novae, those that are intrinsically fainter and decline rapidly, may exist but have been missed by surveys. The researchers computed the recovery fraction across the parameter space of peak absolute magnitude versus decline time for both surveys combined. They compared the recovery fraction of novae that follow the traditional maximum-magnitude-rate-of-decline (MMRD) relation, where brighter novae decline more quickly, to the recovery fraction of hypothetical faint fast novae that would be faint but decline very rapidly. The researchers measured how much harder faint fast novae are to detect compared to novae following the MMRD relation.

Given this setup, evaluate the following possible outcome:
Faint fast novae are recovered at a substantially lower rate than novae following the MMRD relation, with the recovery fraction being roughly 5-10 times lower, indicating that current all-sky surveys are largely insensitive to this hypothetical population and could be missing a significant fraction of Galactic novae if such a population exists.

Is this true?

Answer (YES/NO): NO